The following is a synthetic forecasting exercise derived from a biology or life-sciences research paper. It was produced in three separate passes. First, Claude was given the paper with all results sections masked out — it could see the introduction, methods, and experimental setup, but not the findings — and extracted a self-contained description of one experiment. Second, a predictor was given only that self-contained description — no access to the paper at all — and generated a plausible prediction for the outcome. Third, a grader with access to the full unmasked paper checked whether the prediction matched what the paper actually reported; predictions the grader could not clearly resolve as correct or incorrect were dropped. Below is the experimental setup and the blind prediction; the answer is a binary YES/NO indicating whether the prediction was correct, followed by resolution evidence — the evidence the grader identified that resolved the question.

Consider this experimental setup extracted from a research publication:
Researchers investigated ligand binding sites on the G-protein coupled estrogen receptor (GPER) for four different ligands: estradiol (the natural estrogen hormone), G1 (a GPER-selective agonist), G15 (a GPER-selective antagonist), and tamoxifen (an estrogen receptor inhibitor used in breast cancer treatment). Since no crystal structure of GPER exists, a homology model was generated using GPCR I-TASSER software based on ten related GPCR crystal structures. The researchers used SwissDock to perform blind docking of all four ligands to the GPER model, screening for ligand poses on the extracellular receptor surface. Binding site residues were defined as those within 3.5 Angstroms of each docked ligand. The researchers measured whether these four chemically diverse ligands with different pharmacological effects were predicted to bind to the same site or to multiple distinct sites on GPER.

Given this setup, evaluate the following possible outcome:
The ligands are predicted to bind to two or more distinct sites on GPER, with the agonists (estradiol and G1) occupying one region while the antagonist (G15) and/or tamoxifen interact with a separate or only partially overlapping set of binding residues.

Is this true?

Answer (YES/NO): NO